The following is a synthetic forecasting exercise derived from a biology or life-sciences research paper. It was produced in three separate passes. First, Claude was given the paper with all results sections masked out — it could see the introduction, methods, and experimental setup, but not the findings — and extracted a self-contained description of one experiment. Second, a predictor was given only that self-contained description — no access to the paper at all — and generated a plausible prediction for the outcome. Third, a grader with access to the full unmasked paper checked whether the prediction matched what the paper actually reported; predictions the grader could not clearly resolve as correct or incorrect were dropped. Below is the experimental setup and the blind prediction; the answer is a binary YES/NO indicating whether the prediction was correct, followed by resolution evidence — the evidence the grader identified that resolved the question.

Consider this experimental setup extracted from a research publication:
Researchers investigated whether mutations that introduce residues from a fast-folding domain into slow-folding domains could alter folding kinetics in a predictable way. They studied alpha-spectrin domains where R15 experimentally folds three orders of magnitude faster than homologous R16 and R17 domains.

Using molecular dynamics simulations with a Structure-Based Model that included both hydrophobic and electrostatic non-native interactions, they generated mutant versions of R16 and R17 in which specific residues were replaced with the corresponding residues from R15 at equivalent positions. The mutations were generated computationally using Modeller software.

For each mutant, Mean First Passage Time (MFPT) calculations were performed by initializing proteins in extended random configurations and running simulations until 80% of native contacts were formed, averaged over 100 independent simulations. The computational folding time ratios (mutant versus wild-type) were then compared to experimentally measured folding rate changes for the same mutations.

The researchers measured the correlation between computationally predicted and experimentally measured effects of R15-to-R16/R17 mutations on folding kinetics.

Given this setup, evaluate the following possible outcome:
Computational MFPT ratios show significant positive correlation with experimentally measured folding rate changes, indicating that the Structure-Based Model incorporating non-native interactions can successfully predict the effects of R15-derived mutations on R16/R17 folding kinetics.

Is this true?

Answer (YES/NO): YES